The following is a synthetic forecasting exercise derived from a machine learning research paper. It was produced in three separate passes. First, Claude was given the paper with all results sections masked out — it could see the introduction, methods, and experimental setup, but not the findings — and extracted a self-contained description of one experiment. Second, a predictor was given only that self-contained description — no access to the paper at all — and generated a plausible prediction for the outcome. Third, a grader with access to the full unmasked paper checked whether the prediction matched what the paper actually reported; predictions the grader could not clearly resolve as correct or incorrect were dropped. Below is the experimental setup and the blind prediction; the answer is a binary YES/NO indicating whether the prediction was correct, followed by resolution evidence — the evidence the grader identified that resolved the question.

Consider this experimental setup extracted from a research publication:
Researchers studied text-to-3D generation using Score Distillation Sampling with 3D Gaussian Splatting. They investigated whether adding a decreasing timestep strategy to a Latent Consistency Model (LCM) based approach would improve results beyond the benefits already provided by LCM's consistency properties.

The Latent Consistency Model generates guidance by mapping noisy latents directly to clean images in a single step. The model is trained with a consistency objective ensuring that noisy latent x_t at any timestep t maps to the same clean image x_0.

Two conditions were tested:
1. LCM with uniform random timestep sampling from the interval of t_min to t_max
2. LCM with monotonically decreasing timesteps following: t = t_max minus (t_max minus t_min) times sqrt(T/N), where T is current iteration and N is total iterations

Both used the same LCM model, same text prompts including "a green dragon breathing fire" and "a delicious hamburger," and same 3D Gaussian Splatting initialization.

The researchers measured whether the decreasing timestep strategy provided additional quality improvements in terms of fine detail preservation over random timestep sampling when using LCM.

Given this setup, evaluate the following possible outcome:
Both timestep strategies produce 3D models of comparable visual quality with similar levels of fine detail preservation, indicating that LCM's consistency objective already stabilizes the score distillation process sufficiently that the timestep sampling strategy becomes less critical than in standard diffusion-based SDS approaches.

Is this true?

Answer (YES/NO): NO